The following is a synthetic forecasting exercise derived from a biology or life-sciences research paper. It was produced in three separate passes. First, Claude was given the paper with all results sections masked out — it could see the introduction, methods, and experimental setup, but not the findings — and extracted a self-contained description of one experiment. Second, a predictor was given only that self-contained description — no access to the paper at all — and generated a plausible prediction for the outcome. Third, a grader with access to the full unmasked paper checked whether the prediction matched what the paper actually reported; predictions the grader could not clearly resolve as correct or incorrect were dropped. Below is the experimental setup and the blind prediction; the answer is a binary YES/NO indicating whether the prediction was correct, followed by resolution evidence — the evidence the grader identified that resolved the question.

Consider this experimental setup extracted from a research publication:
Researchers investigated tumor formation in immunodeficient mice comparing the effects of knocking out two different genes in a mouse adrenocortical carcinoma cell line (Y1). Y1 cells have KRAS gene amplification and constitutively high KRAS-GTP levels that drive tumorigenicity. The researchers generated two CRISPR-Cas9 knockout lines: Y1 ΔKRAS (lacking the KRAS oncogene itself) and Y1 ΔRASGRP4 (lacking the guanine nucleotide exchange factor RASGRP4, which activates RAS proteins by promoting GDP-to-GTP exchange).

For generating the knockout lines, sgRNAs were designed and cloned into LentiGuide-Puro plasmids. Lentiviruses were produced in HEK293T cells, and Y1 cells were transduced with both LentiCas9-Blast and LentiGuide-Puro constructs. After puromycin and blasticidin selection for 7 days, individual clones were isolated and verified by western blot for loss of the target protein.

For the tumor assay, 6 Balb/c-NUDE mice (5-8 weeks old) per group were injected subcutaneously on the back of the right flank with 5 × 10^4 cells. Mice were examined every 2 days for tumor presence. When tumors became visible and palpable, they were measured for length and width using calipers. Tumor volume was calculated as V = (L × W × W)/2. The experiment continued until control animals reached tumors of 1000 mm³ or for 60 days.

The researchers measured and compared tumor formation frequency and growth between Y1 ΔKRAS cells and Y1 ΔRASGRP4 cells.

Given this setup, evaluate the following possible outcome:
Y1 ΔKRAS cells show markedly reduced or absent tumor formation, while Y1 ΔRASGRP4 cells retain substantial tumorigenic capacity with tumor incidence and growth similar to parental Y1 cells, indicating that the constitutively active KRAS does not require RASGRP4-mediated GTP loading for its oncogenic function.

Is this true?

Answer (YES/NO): NO